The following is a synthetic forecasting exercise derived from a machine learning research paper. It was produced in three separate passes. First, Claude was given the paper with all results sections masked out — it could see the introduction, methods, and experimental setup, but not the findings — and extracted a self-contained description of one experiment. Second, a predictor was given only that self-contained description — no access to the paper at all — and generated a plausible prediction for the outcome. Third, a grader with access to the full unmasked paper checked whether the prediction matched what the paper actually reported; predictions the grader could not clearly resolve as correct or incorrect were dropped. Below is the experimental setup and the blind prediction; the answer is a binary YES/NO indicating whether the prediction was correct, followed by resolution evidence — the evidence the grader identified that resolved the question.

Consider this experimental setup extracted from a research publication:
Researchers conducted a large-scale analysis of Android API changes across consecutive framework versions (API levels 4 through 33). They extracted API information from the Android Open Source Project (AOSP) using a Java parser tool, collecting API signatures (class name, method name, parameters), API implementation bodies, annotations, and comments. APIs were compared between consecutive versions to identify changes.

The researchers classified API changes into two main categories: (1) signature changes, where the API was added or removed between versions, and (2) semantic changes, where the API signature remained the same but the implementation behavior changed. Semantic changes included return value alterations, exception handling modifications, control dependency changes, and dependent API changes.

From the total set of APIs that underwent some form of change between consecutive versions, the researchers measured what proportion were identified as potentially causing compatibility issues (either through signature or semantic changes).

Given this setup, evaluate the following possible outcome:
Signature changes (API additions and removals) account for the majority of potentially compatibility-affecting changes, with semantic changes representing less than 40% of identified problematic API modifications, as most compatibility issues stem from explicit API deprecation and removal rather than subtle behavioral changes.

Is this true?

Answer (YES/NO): NO